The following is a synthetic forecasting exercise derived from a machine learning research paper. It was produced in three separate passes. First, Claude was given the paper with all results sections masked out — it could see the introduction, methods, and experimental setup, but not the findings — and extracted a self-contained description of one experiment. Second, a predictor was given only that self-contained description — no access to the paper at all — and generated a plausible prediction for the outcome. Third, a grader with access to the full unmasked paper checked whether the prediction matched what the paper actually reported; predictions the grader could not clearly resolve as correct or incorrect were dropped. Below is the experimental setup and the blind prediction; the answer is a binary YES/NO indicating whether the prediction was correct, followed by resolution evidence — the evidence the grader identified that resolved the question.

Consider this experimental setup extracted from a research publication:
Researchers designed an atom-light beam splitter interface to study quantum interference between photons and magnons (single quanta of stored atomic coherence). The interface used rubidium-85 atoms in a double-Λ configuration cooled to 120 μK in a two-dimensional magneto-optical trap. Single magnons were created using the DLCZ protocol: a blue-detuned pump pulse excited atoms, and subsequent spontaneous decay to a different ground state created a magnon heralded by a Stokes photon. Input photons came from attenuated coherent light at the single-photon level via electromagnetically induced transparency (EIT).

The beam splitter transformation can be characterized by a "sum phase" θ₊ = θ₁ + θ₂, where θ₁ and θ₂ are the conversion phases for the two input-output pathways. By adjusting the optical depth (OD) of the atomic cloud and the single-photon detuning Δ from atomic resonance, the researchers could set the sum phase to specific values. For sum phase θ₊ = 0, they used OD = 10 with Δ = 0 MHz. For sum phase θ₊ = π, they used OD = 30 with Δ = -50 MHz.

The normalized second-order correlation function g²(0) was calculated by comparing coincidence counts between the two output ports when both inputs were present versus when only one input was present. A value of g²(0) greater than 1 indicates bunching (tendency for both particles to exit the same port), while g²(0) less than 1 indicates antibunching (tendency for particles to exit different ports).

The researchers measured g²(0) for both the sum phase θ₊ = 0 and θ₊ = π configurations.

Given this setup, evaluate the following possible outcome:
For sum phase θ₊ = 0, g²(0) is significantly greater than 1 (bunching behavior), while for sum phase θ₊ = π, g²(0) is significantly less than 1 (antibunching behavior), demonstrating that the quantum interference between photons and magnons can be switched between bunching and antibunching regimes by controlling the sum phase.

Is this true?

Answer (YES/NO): YES